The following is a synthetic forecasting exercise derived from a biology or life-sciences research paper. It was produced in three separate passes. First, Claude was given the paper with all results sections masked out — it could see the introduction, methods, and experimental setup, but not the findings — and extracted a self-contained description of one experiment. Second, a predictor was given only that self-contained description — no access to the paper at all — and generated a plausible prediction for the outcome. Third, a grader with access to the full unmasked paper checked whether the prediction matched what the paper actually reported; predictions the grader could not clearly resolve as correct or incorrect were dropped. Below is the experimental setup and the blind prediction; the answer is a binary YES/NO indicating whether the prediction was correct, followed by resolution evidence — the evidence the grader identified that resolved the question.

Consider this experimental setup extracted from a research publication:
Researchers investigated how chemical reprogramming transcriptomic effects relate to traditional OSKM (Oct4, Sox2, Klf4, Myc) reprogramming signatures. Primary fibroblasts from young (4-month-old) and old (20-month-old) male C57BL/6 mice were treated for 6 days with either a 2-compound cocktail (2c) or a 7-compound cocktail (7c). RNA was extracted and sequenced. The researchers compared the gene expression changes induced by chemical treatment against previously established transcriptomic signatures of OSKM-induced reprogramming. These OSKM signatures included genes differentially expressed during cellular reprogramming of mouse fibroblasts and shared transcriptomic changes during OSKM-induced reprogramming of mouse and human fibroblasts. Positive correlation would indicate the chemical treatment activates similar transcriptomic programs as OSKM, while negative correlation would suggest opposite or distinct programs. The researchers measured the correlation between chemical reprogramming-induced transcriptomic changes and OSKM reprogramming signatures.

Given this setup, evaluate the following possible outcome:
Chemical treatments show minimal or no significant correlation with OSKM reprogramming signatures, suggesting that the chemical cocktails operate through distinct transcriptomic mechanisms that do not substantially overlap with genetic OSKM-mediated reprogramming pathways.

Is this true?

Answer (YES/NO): NO